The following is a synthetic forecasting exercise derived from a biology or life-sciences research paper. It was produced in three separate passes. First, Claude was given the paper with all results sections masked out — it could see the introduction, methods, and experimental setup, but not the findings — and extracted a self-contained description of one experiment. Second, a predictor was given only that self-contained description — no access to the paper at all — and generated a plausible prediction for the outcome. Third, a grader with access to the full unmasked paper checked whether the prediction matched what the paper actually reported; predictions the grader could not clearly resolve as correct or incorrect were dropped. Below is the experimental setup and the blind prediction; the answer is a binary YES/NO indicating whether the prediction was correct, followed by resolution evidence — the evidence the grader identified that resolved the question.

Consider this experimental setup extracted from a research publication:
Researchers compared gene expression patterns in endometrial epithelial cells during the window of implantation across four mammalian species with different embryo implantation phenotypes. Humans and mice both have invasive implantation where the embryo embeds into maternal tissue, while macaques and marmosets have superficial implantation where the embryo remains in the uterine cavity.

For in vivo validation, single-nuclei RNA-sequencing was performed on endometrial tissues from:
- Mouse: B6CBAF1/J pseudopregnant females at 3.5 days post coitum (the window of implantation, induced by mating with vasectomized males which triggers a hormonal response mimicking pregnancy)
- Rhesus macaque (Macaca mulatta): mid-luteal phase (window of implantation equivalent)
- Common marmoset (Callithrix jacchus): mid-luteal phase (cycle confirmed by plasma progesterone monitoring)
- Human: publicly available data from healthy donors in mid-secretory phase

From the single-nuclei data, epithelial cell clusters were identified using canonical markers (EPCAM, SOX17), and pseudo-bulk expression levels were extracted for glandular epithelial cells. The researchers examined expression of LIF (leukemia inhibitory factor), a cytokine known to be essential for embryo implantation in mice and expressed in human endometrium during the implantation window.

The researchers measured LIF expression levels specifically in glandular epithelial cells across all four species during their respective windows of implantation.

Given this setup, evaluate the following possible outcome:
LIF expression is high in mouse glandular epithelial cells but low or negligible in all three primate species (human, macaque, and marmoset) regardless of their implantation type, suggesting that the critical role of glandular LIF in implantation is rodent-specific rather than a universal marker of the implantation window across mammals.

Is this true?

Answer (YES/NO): NO